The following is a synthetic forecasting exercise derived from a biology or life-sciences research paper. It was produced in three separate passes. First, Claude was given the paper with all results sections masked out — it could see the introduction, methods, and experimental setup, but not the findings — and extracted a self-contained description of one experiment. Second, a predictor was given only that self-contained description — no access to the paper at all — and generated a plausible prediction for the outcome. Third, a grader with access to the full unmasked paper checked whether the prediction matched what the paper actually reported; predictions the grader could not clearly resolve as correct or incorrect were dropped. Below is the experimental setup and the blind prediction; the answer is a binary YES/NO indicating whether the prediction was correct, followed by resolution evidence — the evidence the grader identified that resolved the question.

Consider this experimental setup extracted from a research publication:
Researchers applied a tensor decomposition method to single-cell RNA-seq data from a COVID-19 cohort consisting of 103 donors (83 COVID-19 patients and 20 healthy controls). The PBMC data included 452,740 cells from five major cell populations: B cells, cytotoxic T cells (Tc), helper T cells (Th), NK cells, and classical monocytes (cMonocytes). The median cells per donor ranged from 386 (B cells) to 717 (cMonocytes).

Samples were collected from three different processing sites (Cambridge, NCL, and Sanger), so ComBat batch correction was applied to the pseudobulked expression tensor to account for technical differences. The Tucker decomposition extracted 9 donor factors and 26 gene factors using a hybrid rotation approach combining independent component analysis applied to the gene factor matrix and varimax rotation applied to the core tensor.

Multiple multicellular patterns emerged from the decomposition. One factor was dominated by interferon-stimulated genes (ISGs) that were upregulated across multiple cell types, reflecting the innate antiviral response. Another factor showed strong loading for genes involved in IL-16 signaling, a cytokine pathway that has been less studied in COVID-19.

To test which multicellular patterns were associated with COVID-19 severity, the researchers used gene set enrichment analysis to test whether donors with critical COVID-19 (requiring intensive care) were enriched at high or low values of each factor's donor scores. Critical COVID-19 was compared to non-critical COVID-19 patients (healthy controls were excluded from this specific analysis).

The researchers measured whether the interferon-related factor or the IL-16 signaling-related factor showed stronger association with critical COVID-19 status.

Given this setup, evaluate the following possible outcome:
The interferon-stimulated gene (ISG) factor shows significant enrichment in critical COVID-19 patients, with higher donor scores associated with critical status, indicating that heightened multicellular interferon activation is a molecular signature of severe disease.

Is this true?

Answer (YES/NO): NO